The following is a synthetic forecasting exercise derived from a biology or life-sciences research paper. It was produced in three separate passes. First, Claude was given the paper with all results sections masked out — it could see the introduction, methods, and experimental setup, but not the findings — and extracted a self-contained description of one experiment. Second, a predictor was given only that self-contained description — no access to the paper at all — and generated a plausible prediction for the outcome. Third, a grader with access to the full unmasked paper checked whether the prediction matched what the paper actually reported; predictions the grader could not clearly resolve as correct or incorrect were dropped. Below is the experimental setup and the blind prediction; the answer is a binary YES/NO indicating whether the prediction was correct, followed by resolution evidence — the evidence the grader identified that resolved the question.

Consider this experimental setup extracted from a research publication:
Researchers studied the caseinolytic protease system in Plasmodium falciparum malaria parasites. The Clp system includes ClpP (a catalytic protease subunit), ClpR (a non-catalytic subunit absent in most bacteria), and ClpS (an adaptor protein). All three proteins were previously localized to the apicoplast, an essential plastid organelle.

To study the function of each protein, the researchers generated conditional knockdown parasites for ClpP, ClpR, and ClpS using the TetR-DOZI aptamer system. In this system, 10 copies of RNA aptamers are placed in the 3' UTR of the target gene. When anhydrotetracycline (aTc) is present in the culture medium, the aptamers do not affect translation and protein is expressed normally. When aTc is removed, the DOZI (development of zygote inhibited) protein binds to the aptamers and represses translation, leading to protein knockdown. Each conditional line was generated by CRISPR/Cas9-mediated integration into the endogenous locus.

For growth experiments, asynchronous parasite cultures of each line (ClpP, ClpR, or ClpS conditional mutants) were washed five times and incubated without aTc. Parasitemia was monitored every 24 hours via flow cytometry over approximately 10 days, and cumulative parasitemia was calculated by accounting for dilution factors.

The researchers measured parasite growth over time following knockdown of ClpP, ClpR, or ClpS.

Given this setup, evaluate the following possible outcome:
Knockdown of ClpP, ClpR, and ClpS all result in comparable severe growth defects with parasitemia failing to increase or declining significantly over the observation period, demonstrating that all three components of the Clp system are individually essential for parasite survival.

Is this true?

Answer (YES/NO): NO